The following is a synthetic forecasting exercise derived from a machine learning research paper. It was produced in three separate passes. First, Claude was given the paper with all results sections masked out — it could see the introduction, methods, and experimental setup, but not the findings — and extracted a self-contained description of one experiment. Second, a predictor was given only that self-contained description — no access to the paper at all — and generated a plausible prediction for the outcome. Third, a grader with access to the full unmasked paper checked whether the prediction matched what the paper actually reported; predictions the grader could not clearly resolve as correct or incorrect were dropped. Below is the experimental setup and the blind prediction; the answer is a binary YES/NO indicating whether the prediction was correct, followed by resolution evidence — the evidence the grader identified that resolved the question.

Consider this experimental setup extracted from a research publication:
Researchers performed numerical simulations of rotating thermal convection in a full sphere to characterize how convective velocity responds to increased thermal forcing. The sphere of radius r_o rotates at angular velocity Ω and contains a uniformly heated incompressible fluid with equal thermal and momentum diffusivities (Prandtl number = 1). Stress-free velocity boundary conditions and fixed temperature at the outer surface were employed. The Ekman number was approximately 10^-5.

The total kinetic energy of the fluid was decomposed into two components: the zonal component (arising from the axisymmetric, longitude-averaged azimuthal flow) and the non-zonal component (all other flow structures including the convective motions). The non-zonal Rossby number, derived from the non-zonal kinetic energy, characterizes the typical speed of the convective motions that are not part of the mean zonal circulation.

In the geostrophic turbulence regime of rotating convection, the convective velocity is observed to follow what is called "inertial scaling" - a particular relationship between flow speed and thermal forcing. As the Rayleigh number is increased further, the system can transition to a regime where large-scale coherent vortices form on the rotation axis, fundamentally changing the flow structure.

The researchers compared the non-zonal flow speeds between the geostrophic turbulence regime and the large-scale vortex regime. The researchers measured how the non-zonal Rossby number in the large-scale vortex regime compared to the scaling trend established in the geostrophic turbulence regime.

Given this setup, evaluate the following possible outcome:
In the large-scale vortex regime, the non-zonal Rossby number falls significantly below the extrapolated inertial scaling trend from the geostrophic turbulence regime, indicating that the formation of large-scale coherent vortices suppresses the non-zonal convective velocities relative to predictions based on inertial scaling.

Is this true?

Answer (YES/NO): YES